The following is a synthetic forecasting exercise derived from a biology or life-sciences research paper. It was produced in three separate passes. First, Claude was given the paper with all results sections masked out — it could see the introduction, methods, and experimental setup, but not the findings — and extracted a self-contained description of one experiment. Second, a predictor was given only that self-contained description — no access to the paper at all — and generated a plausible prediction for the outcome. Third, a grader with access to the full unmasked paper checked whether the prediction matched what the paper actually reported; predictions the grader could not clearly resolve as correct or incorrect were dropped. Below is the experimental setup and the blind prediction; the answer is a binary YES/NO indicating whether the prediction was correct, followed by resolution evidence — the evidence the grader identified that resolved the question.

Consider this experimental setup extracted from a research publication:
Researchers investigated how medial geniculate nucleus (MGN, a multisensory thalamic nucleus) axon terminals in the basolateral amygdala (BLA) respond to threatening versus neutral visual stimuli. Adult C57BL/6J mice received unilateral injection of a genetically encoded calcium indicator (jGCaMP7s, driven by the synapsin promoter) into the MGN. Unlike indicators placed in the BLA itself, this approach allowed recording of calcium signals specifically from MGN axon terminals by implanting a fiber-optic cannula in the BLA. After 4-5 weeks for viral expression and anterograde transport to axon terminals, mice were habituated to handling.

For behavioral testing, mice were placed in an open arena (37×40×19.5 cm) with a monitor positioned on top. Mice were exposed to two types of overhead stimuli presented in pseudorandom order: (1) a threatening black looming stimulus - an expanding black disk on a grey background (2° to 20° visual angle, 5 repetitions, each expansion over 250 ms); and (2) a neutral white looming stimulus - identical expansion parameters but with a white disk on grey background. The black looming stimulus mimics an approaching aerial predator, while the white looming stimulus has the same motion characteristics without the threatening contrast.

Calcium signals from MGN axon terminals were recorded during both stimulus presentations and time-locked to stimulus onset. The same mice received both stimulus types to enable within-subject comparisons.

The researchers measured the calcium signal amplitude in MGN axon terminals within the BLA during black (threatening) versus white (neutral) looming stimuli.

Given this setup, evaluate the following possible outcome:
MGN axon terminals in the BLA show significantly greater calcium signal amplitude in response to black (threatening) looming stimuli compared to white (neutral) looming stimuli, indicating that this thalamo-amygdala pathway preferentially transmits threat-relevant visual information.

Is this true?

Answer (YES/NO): YES